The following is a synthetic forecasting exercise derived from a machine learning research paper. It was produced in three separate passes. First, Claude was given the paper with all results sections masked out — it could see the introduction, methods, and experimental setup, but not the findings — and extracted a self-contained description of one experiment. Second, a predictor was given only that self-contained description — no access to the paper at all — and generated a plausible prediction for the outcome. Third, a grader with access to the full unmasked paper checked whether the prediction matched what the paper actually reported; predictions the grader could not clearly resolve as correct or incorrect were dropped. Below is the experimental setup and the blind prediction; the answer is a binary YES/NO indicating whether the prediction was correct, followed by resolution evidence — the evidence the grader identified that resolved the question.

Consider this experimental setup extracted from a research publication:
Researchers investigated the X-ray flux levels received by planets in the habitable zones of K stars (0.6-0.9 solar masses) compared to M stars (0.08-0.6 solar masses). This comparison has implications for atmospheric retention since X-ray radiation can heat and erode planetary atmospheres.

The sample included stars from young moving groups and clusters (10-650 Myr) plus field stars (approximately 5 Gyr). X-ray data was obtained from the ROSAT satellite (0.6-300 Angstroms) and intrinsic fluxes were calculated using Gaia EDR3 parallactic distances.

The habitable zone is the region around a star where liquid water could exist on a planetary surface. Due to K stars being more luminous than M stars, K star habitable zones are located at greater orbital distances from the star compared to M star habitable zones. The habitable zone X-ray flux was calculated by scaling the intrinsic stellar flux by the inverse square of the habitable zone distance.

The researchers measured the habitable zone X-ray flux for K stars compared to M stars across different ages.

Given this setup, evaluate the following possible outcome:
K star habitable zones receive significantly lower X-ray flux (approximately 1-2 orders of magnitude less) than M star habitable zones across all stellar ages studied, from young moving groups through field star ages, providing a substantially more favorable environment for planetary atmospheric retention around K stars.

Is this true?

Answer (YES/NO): NO